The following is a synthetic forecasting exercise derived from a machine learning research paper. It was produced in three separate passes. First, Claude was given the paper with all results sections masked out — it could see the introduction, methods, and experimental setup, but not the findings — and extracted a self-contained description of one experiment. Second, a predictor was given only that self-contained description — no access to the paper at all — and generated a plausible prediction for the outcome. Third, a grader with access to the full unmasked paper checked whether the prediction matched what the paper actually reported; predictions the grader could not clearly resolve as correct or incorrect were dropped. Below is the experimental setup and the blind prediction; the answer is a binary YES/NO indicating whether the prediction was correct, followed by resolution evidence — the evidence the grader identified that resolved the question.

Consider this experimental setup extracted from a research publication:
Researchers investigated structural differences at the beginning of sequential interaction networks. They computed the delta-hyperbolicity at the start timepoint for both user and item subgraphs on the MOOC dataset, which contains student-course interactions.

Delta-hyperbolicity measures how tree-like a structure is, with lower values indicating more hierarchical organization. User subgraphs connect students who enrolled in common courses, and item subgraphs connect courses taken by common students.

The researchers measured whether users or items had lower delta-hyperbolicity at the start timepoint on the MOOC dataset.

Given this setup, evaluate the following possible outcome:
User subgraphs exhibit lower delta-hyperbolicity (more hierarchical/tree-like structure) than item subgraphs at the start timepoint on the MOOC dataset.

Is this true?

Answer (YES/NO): NO